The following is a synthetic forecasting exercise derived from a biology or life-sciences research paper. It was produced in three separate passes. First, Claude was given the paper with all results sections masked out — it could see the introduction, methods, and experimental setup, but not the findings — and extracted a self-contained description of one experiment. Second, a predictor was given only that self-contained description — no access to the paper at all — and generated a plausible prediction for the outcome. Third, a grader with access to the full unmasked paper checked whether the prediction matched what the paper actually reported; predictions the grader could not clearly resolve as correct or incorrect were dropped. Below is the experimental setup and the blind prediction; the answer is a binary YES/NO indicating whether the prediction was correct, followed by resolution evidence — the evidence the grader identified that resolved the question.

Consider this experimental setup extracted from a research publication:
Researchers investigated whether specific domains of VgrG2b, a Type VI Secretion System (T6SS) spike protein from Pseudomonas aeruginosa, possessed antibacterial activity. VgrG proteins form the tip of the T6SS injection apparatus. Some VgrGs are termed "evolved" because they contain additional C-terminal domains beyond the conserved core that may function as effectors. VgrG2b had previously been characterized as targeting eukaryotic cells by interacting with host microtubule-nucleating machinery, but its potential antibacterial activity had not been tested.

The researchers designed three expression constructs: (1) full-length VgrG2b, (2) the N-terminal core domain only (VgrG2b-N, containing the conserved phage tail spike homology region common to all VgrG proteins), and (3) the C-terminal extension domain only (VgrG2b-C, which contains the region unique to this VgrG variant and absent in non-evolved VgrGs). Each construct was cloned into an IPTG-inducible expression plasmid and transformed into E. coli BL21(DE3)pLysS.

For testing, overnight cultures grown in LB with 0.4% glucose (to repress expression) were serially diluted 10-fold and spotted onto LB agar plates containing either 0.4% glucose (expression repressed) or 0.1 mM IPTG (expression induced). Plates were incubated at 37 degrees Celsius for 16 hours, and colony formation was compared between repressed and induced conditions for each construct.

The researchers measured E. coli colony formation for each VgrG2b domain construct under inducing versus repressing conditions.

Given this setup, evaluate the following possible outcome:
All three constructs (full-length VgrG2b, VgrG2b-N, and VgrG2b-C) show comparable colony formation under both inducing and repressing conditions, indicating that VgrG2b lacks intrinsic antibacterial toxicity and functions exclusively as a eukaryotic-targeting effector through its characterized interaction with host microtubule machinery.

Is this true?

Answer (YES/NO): NO